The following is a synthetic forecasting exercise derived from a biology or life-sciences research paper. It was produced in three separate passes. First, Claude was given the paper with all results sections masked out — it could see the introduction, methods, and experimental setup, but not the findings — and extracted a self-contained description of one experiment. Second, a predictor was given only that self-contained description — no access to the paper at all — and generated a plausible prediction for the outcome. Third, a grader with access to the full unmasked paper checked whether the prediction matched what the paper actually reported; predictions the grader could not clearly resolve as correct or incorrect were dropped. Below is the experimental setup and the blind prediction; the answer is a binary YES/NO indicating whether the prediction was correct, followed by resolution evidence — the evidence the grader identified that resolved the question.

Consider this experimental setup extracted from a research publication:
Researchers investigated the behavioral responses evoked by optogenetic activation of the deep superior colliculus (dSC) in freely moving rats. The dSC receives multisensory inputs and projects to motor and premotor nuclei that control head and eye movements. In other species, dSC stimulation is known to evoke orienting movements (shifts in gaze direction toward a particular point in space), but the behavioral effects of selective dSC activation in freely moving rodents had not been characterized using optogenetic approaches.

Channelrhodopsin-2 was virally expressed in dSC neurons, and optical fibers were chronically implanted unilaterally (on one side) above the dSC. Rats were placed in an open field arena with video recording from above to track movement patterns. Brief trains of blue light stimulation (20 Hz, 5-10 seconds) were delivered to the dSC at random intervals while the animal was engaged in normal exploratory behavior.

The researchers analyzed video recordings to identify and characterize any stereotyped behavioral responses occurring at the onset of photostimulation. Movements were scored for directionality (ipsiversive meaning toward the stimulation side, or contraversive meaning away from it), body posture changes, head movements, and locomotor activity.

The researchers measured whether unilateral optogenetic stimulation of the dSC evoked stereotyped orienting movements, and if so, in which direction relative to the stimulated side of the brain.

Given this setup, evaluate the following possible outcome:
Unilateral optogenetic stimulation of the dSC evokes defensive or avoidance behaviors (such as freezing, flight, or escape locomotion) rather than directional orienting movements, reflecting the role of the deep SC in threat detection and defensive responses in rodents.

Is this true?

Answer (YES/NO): NO